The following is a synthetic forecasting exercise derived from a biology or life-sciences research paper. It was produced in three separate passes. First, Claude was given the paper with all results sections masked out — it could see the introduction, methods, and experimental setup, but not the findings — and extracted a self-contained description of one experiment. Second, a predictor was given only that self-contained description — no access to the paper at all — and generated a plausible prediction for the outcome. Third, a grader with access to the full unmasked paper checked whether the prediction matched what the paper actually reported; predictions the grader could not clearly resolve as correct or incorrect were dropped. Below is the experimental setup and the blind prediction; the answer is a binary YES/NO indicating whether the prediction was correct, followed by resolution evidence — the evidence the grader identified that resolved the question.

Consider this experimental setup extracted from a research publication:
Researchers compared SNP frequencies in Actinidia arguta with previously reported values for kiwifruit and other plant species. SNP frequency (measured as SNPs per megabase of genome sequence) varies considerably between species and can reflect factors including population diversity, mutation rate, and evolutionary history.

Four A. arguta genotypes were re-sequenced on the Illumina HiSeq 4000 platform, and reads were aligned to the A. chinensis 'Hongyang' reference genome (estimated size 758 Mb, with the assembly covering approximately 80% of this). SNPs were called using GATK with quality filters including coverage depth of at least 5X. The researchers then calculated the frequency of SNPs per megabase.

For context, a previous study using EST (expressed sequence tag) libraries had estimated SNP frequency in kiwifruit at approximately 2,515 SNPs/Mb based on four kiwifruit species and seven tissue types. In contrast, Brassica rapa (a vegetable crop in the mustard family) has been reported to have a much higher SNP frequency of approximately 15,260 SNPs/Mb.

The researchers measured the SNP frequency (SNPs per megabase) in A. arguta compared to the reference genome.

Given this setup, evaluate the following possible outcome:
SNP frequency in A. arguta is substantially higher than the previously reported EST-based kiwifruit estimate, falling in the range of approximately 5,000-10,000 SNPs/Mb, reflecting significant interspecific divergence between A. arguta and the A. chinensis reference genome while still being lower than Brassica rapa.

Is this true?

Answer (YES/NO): YES